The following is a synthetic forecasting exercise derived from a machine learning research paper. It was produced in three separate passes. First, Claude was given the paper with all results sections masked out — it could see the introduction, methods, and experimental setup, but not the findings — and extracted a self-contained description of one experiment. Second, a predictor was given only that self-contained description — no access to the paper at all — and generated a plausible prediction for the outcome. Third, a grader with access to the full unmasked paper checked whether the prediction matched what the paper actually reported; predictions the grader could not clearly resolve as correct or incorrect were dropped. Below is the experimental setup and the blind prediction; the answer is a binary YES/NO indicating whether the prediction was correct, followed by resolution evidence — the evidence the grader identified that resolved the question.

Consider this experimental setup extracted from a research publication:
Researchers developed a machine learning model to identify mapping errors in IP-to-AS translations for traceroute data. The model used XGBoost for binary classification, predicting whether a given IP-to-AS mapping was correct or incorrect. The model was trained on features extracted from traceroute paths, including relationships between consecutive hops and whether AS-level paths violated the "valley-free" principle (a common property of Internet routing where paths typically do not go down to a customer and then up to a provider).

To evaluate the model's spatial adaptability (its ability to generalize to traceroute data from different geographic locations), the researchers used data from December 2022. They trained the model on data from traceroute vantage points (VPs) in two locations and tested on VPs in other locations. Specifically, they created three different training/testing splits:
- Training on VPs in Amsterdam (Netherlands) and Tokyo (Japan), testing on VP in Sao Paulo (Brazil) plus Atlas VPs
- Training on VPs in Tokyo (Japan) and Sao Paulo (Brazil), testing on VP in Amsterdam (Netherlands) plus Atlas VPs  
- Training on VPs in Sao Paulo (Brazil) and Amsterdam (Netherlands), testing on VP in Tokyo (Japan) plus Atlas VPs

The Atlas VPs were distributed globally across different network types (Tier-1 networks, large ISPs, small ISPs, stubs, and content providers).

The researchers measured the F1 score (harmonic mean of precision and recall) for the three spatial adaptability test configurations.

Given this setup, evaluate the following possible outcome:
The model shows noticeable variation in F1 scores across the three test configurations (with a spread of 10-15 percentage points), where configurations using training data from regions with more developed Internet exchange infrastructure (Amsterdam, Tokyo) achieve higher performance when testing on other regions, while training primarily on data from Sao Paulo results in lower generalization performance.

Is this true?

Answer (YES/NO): NO